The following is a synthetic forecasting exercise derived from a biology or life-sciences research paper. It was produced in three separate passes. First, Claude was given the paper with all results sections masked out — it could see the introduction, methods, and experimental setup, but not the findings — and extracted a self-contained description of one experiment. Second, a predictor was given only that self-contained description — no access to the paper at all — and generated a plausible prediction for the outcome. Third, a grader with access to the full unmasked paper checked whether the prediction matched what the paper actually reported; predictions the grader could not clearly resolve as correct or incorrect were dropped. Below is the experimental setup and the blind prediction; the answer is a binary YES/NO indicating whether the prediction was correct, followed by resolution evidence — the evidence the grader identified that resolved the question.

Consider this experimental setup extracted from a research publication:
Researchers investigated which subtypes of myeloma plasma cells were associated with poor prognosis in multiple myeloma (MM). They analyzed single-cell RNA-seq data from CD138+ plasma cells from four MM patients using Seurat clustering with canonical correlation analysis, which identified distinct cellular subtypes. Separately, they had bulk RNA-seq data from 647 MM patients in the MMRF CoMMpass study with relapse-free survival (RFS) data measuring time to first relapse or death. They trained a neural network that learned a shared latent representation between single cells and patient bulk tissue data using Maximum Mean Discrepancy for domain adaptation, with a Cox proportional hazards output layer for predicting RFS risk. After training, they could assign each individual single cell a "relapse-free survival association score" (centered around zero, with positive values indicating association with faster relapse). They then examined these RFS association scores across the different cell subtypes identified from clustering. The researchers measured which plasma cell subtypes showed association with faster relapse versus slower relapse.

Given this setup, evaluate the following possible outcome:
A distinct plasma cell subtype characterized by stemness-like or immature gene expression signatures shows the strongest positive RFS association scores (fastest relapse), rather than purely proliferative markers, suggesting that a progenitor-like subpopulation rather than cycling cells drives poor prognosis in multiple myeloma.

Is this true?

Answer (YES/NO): YES